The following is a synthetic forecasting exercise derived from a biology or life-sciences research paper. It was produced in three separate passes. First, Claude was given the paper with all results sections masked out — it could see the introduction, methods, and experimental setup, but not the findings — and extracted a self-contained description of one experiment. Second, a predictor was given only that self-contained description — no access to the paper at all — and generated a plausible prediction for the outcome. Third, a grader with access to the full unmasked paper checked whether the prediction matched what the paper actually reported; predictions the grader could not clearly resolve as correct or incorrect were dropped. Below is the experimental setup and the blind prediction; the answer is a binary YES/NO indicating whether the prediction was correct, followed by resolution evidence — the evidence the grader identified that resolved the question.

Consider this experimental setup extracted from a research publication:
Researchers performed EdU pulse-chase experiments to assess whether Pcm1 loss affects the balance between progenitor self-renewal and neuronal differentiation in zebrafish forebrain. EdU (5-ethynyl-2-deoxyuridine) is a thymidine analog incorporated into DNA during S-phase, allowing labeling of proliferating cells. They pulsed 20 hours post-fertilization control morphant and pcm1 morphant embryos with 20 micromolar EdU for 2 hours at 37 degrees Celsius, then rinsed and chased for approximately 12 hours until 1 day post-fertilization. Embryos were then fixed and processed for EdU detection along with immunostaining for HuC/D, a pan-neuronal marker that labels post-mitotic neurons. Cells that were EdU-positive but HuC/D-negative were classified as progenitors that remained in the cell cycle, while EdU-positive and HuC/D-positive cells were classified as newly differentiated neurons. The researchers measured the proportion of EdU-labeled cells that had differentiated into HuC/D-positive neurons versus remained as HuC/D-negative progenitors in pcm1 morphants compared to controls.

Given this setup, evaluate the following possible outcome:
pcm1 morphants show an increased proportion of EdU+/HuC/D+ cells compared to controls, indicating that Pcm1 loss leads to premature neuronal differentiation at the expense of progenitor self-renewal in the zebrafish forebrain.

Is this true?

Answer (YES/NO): YES